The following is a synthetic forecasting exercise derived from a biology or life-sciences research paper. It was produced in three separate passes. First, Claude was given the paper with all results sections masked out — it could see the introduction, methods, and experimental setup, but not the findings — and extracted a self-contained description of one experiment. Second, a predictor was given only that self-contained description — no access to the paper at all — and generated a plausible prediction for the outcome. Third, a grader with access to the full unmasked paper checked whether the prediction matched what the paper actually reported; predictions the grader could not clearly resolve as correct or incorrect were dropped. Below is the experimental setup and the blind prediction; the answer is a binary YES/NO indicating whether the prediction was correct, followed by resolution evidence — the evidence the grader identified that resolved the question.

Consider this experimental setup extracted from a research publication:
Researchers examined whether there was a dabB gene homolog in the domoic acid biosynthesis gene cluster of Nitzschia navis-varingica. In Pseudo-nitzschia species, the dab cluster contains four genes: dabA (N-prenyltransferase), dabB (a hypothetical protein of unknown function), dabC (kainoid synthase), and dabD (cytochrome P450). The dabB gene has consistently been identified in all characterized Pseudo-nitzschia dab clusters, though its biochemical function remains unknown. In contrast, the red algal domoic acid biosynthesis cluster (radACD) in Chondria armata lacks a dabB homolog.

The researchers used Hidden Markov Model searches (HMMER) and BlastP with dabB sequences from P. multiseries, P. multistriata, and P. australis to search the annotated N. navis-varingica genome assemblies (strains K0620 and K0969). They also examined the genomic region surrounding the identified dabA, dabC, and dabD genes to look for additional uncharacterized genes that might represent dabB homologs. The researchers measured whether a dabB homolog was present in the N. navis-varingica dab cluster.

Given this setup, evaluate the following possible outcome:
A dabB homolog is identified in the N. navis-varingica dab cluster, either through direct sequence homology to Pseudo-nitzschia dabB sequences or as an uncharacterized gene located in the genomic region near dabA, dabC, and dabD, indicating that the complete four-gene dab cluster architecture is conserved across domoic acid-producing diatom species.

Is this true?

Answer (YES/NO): YES